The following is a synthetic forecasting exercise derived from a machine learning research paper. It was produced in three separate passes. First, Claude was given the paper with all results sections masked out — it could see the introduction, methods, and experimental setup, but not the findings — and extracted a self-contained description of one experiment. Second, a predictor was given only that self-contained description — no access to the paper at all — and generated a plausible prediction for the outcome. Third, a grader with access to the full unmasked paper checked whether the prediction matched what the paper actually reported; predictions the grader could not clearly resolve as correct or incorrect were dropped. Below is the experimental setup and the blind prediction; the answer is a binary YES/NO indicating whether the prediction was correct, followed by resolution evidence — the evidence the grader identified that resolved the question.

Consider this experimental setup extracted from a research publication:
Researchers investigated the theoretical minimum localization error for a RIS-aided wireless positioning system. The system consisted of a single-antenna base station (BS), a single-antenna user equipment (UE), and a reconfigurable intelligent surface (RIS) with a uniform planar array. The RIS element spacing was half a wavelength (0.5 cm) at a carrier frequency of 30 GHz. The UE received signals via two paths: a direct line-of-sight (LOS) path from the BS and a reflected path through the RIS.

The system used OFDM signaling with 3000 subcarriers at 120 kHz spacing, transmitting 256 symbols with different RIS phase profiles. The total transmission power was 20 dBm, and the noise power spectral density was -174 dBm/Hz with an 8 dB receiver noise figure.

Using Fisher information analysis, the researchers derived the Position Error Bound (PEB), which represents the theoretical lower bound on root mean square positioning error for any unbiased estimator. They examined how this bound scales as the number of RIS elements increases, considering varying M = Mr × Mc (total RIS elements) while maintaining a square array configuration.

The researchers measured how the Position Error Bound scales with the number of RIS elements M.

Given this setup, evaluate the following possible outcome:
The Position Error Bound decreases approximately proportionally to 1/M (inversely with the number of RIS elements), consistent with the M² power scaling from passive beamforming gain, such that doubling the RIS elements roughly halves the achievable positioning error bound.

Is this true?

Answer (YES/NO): NO